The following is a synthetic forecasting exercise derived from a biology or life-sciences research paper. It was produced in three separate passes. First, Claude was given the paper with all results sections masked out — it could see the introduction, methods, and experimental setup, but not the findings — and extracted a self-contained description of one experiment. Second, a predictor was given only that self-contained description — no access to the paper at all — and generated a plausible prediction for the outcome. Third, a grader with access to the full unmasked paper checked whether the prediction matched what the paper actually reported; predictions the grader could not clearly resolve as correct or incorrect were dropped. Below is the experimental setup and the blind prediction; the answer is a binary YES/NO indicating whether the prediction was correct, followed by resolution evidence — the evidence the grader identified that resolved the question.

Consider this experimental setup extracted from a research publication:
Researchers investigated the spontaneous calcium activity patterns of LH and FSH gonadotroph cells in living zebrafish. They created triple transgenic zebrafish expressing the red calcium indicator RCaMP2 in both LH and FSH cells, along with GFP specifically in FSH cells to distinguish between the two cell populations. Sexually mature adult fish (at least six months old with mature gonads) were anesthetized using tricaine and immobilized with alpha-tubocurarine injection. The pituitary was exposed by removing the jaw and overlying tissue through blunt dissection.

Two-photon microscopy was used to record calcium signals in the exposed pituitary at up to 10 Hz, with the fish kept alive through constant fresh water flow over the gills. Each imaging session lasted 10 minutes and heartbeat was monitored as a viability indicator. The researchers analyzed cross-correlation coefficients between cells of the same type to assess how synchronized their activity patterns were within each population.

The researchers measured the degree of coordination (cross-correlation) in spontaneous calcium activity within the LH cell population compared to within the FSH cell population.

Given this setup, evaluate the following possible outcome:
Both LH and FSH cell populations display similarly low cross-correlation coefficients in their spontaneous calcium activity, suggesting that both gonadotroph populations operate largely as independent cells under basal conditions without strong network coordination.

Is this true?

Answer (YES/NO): NO